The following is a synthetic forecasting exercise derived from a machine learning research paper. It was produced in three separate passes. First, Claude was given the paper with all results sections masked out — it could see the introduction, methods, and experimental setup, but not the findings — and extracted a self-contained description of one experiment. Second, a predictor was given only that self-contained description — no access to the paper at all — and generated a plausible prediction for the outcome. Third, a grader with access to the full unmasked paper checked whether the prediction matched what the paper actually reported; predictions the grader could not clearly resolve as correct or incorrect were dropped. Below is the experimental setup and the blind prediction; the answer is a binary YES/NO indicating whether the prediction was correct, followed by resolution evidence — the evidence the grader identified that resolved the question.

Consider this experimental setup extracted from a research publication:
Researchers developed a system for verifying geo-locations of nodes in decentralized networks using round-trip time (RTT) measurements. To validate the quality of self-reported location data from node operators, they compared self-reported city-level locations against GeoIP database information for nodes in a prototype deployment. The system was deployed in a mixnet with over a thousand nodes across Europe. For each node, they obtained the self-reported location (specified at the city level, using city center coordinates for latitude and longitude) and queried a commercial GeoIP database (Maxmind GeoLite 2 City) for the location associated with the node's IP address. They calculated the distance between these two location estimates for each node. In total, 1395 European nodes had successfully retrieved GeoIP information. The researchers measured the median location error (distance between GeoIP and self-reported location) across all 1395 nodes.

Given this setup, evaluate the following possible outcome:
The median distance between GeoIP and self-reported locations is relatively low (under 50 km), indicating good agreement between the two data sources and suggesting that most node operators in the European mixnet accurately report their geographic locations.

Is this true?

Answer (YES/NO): YES